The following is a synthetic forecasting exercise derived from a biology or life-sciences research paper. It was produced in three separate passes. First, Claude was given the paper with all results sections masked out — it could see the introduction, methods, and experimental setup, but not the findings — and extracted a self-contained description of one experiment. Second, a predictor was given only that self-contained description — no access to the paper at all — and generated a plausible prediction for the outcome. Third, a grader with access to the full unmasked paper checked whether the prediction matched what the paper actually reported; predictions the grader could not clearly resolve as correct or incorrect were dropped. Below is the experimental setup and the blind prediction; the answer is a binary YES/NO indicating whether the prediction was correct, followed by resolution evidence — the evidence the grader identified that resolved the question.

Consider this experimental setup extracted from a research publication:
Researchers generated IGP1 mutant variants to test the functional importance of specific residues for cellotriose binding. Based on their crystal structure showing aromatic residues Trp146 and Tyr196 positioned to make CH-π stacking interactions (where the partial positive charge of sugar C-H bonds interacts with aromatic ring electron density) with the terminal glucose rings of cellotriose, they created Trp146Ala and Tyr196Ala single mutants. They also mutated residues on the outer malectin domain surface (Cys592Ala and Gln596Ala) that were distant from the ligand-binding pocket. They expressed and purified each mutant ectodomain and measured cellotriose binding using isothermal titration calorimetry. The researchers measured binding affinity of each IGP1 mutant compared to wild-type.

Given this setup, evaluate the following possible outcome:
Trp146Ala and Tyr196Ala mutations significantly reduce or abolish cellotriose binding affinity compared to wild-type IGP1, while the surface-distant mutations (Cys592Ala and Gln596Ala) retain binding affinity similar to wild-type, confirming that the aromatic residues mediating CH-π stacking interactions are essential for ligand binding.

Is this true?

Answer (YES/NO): YES